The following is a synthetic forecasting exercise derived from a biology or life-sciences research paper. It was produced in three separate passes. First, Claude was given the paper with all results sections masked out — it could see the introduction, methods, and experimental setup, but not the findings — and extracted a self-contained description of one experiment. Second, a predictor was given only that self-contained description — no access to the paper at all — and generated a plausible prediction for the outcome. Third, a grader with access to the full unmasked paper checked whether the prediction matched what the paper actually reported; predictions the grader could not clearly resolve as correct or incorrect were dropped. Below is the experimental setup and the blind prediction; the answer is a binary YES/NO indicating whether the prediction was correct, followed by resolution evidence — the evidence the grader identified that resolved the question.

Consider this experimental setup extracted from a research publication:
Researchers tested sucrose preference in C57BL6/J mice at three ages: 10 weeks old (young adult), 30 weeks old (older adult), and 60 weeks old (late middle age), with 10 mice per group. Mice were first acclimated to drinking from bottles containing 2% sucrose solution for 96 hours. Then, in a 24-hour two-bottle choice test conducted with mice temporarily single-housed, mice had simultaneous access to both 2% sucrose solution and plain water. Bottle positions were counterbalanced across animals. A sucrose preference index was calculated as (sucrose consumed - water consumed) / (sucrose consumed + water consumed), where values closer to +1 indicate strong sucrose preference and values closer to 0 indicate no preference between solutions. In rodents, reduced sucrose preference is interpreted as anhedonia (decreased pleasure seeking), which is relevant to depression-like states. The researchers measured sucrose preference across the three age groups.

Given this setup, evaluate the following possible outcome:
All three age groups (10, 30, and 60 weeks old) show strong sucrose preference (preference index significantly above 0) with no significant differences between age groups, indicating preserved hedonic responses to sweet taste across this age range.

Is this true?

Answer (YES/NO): YES